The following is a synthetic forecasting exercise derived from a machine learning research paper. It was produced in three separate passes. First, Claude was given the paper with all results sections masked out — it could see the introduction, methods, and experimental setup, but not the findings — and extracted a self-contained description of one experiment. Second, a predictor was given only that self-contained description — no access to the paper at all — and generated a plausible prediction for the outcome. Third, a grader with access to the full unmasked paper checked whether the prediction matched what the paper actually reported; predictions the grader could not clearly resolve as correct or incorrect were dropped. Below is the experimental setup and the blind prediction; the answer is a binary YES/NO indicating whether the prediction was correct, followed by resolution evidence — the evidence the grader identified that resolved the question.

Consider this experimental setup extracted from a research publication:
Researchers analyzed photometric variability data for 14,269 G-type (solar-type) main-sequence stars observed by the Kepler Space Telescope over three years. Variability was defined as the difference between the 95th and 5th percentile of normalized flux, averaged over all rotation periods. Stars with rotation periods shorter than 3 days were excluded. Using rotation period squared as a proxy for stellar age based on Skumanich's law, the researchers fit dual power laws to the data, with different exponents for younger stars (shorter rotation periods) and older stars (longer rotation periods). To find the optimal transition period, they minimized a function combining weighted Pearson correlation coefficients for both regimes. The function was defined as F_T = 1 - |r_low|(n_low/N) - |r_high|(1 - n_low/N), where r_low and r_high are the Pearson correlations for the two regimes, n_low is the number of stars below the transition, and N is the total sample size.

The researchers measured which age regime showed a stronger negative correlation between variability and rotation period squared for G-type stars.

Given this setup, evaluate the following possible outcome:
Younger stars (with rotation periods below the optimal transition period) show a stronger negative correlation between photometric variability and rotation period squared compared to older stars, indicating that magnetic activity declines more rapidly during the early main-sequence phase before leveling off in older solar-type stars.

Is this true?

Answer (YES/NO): NO